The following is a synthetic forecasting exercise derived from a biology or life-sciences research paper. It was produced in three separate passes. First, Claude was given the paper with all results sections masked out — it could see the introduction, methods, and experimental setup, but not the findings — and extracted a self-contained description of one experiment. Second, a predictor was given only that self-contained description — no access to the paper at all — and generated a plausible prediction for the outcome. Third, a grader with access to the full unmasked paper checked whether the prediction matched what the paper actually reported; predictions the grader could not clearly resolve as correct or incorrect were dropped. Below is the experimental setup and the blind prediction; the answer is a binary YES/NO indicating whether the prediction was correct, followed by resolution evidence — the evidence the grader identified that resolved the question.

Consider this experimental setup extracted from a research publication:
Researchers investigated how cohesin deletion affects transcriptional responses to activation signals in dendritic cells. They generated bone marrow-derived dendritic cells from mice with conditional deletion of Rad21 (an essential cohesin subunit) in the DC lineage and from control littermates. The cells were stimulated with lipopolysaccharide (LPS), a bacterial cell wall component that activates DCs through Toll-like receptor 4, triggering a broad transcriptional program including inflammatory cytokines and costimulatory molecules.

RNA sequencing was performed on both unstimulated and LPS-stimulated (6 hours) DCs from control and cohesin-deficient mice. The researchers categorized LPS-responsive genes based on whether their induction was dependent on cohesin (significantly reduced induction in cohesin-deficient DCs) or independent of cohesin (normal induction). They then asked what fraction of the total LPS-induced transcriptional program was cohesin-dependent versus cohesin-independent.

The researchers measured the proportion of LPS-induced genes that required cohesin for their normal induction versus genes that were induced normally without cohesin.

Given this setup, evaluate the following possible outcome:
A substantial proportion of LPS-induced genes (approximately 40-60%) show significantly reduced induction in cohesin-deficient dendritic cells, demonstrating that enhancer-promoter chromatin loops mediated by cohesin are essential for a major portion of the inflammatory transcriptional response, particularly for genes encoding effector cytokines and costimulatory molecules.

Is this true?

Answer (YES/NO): NO